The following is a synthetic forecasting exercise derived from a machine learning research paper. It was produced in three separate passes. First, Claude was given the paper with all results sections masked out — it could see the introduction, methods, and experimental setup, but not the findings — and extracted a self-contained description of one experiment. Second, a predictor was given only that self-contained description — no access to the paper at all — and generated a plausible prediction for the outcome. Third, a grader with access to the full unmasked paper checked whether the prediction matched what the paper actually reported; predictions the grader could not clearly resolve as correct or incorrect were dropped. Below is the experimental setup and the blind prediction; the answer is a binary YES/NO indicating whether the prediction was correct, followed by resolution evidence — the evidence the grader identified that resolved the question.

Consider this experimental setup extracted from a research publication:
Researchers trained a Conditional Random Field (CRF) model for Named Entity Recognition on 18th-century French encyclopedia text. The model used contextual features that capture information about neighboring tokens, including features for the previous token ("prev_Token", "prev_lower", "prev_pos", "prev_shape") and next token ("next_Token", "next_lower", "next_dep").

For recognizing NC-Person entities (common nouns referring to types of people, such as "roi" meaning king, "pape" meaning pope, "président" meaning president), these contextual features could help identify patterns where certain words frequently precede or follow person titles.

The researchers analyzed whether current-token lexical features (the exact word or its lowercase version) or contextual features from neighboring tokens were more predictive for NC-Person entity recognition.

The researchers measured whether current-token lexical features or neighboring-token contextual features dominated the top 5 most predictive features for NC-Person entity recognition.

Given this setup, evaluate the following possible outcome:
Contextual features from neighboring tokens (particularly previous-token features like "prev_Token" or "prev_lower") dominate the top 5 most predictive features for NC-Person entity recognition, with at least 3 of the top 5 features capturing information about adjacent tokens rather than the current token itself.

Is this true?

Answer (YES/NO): NO